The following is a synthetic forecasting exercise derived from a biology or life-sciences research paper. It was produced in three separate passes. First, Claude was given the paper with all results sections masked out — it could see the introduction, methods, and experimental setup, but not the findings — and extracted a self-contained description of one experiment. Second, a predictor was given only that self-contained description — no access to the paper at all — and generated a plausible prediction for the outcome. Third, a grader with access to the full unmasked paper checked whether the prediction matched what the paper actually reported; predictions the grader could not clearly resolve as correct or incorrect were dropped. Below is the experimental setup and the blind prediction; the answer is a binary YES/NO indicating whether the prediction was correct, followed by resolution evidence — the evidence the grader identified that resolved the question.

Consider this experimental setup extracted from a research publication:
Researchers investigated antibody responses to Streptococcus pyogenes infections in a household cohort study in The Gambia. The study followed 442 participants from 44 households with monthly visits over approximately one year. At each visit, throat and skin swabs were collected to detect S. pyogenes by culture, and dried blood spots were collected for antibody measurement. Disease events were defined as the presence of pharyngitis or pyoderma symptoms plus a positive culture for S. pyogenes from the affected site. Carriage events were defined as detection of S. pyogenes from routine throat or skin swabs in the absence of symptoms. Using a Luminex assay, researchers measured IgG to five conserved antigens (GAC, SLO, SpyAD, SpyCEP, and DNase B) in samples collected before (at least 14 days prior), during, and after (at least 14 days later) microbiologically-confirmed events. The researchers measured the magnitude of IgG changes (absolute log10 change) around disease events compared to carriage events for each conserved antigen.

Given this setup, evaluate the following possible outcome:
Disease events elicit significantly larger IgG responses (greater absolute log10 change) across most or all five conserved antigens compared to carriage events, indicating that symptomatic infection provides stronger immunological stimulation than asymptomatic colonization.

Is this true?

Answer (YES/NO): NO